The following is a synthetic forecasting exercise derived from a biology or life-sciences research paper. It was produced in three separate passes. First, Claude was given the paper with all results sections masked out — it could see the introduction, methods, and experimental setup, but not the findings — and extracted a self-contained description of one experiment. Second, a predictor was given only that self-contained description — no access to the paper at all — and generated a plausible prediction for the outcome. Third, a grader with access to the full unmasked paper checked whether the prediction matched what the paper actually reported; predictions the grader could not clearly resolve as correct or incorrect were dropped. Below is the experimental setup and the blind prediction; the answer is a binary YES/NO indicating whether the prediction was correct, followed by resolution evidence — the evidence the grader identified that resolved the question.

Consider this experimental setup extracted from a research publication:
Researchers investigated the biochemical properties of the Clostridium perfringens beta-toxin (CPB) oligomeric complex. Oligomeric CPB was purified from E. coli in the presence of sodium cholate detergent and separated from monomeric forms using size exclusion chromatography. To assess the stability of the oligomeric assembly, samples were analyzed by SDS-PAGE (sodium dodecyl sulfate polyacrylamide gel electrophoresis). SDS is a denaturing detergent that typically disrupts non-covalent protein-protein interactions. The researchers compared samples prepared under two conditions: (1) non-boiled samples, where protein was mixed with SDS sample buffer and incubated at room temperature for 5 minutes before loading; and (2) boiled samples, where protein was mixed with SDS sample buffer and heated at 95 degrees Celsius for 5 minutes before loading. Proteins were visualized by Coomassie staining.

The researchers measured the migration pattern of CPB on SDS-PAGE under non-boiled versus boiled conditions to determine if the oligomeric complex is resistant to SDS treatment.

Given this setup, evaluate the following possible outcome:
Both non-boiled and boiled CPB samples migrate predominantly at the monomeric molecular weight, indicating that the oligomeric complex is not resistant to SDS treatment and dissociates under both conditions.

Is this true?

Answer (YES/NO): NO